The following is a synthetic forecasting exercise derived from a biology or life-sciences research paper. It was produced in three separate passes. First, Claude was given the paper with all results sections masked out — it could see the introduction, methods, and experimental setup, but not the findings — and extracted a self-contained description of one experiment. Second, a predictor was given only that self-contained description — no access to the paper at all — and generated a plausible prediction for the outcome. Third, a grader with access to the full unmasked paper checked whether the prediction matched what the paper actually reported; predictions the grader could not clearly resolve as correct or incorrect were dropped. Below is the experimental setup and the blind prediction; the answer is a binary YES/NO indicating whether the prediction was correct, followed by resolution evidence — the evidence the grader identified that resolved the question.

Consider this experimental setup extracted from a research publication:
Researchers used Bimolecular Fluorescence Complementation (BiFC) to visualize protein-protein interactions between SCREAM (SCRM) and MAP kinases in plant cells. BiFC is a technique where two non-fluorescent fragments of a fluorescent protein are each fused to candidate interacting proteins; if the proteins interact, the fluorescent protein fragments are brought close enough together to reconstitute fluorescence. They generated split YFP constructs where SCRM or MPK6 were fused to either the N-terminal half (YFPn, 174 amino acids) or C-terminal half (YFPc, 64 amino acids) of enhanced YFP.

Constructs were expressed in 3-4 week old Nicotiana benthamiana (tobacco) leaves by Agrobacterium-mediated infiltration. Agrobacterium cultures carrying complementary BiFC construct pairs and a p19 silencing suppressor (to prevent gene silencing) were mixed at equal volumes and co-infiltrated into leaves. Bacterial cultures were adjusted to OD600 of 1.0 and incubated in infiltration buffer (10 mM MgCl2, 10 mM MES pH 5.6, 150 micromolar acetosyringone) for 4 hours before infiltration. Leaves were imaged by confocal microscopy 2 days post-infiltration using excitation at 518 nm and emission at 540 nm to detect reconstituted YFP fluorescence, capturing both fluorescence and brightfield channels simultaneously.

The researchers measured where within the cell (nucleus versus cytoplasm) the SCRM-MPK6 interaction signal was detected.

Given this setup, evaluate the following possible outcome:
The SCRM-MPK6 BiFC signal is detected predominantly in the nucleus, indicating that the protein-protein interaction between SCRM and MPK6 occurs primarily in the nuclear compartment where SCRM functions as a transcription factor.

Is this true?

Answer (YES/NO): YES